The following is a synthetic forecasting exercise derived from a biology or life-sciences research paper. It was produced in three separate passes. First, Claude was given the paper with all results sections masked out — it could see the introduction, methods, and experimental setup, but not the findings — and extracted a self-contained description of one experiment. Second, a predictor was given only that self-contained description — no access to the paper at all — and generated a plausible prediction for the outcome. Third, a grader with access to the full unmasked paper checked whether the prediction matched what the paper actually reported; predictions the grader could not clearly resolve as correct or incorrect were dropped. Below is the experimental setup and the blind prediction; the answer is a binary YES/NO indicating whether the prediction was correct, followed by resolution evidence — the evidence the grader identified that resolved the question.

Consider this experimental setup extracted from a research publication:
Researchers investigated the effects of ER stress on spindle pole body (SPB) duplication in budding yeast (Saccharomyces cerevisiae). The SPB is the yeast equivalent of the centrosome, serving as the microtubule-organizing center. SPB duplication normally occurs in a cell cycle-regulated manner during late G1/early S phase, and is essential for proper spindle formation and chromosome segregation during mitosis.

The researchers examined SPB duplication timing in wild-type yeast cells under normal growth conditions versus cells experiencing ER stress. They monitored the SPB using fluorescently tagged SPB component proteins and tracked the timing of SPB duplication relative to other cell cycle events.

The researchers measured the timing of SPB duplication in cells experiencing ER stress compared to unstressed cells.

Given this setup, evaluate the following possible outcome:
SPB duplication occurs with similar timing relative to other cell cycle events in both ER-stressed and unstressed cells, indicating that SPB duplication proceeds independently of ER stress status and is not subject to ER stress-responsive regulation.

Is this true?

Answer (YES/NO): NO